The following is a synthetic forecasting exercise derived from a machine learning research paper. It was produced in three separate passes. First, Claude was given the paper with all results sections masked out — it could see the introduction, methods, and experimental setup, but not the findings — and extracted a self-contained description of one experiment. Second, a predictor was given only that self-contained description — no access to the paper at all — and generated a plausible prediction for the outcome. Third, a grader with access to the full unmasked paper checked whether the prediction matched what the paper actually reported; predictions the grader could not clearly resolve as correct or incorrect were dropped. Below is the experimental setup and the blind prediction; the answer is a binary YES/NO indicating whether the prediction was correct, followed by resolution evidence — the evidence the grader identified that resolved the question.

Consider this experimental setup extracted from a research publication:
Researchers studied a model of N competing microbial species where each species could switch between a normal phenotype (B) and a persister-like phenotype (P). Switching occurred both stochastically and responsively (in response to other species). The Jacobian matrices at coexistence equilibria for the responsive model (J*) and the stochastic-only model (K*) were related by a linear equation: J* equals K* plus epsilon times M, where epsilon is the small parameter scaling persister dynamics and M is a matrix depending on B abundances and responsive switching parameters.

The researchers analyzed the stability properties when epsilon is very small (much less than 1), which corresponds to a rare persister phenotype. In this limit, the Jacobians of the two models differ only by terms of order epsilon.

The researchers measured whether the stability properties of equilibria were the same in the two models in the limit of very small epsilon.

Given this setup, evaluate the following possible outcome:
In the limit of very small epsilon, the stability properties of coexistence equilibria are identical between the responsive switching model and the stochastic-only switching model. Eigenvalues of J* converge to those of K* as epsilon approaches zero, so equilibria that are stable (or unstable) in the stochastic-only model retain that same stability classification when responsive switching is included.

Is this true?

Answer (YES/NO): NO